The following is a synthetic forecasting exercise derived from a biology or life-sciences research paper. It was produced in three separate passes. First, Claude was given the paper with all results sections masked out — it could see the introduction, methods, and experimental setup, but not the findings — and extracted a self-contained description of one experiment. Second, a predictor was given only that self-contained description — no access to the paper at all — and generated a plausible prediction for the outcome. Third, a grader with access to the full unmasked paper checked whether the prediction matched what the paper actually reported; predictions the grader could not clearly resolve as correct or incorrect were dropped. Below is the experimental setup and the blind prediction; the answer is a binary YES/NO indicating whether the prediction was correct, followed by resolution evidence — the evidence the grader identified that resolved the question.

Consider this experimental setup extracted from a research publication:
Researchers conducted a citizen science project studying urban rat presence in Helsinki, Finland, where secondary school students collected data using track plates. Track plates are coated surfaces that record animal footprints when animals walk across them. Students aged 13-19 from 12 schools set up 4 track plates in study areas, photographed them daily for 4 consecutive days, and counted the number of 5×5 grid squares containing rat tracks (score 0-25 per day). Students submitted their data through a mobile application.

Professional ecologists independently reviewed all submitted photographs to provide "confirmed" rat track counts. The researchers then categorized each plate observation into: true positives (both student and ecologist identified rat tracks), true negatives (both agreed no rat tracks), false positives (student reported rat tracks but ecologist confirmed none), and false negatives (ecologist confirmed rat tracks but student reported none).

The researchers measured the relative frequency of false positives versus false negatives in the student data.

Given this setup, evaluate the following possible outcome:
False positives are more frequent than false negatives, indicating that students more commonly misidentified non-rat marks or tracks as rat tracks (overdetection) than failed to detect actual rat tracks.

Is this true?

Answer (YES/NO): YES